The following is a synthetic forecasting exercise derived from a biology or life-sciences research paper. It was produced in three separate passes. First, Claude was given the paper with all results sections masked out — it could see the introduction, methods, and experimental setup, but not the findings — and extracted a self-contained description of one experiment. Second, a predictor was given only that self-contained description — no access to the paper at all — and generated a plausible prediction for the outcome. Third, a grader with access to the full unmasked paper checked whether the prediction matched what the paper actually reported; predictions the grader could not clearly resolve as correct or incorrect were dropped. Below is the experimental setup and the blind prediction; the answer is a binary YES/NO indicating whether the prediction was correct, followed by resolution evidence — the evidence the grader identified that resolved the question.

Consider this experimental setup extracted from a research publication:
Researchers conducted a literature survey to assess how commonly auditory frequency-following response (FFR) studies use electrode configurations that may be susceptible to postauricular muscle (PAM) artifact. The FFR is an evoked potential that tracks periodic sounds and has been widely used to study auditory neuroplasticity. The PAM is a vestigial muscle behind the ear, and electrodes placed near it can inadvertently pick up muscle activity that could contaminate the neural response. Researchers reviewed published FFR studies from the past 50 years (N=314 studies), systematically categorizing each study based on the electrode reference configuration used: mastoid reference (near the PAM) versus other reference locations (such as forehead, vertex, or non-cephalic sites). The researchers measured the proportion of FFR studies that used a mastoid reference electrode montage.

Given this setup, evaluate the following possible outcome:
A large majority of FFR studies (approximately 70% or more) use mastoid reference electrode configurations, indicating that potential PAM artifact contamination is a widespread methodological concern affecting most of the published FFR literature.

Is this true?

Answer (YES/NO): NO